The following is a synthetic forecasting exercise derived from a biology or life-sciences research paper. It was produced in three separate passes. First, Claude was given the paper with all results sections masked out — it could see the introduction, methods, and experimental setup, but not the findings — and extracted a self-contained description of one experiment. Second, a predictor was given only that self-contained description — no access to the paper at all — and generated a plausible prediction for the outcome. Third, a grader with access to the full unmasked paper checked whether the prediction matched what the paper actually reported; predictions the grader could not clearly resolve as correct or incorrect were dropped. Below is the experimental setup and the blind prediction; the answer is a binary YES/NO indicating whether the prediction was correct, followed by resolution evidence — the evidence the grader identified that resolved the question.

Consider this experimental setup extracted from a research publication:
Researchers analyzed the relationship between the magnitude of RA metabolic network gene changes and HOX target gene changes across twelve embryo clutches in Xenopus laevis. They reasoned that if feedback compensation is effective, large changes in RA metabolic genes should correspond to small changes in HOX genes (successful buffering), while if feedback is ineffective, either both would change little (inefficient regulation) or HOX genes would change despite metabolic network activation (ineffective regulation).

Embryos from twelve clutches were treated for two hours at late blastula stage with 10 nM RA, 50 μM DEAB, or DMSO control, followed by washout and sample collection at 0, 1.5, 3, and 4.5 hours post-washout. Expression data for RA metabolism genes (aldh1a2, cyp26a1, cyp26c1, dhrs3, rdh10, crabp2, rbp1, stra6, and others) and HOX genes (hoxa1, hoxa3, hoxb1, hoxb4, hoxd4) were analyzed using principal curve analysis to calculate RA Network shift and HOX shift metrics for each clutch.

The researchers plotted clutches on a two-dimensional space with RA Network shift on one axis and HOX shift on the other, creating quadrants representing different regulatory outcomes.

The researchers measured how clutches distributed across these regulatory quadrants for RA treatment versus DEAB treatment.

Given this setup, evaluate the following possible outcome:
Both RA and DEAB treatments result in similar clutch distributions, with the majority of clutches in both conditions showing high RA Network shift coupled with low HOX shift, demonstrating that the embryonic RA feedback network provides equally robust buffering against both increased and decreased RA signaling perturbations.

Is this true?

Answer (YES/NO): NO